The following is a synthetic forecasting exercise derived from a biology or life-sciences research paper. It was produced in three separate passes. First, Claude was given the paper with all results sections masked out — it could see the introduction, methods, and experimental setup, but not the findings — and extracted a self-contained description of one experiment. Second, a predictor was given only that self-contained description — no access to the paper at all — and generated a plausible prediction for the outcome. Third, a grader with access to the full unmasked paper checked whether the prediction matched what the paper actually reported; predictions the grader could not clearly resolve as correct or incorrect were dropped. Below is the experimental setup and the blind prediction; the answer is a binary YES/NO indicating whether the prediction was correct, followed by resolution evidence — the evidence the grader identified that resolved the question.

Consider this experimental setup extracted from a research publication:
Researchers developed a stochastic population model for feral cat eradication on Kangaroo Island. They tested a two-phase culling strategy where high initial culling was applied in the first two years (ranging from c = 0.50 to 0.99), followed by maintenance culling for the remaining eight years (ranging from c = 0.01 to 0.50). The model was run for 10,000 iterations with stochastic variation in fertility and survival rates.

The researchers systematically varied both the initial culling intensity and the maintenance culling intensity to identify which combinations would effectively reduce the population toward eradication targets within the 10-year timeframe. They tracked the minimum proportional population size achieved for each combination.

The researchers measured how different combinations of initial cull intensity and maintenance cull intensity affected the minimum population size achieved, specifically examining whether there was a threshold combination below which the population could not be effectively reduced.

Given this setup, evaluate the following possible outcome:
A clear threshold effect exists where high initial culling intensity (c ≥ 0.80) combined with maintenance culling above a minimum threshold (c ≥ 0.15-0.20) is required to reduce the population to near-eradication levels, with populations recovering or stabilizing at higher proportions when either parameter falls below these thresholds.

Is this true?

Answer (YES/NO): NO